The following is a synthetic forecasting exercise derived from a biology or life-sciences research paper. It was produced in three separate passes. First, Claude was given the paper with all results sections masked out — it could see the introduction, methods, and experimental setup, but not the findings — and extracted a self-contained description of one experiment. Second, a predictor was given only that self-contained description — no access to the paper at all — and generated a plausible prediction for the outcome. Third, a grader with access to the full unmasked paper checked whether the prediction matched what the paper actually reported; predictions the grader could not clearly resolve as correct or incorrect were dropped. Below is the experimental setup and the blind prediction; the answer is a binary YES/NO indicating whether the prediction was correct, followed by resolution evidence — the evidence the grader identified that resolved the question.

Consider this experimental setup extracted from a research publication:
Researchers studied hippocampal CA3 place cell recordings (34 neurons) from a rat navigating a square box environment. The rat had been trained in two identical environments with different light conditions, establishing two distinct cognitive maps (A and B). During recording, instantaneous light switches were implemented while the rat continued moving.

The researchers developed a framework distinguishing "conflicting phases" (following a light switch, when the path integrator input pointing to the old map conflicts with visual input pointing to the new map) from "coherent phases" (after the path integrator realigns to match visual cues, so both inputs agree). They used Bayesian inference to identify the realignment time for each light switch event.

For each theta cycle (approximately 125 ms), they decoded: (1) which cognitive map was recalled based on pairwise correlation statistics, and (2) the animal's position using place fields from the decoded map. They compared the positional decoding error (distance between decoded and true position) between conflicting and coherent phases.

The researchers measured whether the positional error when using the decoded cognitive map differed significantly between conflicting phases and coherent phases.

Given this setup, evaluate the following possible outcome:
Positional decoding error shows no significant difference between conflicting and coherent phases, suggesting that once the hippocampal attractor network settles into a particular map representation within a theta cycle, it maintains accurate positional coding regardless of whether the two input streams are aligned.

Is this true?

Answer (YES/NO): NO